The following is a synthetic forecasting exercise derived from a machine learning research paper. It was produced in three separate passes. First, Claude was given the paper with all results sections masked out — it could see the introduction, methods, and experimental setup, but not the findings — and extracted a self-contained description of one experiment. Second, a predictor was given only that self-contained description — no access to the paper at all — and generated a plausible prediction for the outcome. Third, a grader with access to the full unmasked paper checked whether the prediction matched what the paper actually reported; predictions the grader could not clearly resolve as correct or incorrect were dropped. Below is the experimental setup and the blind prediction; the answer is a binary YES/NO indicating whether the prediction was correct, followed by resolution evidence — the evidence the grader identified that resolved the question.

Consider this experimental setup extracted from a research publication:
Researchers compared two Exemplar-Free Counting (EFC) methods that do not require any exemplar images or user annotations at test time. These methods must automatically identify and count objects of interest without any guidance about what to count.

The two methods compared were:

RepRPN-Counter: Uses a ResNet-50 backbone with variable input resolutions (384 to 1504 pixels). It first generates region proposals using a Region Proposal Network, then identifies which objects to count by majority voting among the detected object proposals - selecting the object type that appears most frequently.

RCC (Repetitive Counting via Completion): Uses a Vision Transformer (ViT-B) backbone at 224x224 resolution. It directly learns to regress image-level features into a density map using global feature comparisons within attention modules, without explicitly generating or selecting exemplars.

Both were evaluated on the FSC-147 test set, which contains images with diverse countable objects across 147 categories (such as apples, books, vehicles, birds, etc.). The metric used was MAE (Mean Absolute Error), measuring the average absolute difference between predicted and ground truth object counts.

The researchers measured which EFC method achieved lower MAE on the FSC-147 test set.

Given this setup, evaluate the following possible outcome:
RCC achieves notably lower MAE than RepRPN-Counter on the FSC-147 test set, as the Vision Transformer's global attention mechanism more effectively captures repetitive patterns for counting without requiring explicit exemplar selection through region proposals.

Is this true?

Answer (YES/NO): YES